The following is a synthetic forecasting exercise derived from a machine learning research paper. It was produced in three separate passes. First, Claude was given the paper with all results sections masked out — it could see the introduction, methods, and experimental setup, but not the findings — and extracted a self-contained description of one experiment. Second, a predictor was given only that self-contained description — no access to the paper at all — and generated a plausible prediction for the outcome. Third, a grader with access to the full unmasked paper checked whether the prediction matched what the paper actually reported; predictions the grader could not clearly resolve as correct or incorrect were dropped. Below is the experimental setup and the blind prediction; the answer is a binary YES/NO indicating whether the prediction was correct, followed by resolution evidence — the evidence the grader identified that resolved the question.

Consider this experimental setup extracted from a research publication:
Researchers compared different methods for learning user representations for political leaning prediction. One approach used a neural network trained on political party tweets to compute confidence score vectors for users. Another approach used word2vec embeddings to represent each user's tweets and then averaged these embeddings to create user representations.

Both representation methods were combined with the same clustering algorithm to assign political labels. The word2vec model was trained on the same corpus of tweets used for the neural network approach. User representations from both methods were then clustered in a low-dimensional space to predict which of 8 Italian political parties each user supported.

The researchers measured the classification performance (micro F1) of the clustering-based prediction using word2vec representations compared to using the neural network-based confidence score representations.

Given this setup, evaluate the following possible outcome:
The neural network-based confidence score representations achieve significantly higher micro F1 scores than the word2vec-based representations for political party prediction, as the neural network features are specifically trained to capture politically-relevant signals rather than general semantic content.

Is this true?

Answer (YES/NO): YES